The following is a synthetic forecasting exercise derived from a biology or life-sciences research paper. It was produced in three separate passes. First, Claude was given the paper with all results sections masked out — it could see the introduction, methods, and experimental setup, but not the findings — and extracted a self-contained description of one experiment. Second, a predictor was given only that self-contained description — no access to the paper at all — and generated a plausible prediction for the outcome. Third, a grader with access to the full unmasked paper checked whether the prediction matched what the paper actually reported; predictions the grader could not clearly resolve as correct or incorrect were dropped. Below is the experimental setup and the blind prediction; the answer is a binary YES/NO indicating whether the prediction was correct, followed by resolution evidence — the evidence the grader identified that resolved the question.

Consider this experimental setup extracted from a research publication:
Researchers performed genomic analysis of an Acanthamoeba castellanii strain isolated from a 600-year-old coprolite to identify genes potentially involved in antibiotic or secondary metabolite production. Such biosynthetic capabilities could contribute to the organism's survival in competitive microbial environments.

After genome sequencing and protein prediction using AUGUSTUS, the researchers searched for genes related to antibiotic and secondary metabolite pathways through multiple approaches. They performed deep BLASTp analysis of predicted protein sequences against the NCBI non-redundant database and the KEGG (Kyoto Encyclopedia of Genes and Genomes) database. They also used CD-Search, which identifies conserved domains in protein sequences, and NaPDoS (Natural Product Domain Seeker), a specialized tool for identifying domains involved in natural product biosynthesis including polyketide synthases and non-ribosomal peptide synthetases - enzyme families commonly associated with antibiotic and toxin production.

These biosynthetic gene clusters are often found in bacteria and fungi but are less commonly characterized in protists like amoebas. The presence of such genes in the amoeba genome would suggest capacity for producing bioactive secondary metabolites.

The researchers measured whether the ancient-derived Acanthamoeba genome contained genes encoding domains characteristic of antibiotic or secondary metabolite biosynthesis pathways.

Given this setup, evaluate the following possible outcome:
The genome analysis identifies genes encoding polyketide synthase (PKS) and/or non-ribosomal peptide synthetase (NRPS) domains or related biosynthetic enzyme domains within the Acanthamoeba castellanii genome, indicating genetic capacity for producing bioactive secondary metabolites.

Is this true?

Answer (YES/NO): YES